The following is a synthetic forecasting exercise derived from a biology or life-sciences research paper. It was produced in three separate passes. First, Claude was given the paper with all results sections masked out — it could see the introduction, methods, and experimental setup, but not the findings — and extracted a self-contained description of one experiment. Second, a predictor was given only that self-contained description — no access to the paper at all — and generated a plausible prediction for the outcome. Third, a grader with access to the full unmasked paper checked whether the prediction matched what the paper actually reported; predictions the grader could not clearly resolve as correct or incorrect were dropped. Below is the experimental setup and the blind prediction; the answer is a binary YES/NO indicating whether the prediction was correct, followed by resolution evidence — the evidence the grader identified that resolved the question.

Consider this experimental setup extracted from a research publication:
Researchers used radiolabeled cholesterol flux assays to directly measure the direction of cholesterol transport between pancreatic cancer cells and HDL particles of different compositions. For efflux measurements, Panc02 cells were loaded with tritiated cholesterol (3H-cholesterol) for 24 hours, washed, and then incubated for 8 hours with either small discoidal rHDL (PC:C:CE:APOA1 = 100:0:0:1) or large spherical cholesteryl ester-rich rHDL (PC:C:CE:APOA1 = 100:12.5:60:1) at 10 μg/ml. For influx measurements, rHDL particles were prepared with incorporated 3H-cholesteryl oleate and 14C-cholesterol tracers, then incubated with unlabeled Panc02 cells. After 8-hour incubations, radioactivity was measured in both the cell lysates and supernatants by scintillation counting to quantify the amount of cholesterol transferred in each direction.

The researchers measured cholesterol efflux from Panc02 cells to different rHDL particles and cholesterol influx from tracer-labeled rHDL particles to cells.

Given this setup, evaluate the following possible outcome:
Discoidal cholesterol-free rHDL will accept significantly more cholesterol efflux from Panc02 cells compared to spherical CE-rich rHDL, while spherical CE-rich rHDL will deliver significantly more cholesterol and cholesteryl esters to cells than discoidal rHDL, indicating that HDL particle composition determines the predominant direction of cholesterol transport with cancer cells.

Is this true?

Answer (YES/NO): NO